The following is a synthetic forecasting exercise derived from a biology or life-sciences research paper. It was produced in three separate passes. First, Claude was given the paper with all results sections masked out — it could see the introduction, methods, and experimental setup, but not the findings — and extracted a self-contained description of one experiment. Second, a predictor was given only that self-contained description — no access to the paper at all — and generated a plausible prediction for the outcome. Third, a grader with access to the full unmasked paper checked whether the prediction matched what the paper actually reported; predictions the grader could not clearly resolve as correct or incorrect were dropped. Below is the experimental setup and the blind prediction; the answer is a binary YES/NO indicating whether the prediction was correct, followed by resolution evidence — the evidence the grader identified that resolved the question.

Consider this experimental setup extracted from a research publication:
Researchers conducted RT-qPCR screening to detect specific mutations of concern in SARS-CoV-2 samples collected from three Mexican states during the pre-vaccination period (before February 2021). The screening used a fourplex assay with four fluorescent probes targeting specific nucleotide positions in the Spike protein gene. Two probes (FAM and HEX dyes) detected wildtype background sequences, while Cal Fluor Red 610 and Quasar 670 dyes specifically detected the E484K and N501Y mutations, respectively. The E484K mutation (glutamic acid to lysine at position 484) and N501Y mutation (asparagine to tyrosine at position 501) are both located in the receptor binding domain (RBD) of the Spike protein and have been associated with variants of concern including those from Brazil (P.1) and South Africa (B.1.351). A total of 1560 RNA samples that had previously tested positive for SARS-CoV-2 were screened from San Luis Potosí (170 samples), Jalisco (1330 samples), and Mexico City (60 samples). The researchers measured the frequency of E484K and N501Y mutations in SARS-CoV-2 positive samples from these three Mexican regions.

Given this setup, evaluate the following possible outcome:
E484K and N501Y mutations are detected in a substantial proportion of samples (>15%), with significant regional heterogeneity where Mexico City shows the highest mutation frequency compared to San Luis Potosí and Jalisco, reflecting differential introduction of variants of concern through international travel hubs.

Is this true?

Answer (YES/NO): NO